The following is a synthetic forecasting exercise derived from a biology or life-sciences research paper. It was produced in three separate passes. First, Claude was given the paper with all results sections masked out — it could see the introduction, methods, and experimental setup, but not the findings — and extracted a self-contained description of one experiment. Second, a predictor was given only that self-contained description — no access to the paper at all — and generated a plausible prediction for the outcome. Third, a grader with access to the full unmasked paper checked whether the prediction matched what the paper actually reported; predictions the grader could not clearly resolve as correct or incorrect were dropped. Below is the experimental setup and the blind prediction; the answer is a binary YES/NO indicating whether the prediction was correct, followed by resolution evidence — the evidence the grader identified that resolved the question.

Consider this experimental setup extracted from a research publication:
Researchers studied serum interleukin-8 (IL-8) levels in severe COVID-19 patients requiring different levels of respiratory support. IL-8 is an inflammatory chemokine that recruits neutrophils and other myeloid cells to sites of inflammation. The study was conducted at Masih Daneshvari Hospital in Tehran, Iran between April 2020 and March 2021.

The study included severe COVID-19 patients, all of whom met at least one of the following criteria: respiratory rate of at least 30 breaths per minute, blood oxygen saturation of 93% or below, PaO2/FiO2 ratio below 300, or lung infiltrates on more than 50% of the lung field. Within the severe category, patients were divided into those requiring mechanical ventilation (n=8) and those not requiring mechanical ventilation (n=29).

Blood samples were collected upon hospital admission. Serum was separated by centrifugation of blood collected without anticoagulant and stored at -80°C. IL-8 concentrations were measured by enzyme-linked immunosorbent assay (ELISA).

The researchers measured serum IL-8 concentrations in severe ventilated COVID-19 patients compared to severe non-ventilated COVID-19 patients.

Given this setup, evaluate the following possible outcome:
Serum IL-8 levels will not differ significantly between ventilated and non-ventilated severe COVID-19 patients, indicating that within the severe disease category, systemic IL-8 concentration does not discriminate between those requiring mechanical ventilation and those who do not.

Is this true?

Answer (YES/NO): NO